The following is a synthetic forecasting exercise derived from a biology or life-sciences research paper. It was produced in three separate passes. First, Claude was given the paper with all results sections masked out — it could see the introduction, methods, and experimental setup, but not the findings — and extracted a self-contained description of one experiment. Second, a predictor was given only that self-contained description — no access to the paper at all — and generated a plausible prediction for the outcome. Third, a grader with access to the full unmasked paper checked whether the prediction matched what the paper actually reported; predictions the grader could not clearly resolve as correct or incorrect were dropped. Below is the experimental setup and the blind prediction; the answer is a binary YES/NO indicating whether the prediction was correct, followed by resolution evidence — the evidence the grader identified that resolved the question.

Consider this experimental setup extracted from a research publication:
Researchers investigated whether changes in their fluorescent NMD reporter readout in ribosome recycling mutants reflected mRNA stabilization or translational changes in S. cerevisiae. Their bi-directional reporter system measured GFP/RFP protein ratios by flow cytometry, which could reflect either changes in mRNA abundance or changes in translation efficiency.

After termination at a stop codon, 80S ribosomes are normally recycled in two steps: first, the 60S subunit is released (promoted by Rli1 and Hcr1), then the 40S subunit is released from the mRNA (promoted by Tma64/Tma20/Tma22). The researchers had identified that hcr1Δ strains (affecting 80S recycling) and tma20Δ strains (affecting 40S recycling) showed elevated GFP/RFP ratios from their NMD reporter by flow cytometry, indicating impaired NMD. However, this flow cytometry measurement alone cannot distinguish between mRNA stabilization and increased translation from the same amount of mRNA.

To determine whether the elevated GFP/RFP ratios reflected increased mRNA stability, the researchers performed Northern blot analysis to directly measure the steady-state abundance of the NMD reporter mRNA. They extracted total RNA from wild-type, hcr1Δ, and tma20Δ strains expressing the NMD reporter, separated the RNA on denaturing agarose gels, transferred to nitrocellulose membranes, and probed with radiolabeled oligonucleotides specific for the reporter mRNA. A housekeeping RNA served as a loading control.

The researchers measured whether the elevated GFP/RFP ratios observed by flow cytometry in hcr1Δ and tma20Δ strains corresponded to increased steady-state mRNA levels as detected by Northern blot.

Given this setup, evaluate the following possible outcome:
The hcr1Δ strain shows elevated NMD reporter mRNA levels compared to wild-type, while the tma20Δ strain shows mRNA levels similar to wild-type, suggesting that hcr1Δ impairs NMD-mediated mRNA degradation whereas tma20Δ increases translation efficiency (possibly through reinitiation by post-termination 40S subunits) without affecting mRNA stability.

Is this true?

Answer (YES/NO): NO